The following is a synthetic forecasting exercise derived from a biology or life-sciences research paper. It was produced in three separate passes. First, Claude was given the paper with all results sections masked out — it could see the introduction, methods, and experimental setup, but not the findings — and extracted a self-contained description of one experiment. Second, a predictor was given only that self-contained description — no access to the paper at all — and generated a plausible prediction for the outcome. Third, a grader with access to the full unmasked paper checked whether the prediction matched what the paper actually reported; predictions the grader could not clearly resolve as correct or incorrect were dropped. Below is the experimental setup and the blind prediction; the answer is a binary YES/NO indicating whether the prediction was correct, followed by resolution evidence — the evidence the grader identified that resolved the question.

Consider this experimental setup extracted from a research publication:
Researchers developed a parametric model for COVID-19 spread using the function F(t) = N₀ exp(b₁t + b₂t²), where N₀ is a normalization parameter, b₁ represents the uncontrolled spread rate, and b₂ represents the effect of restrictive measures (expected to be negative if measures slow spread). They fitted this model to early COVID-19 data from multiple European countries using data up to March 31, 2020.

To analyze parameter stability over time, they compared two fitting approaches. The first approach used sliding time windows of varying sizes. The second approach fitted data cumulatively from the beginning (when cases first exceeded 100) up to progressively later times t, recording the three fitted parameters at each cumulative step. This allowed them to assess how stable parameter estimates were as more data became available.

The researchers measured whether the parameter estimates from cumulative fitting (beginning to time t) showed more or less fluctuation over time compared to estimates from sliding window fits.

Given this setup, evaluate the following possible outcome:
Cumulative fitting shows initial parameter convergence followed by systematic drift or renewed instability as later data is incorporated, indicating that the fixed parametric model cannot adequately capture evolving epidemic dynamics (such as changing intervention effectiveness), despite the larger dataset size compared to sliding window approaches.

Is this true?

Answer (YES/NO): NO